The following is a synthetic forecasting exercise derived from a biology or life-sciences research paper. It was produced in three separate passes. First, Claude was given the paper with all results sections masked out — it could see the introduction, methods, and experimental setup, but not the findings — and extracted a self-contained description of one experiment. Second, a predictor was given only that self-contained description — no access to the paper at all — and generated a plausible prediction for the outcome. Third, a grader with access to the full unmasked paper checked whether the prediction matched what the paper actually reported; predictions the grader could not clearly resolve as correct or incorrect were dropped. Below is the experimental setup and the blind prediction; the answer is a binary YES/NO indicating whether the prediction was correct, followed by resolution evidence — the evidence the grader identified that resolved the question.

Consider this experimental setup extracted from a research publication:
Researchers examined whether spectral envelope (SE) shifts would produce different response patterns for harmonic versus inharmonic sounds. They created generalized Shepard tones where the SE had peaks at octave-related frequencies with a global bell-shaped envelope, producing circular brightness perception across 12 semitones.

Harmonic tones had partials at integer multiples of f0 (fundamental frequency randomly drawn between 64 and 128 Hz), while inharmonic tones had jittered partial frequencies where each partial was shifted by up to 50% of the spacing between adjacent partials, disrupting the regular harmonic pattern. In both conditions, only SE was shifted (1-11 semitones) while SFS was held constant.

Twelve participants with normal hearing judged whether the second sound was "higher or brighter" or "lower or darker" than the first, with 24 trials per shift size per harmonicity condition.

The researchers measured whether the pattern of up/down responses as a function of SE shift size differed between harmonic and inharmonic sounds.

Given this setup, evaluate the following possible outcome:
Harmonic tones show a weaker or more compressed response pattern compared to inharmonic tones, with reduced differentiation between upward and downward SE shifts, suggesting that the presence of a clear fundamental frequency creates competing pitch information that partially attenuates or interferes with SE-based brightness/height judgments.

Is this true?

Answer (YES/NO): YES